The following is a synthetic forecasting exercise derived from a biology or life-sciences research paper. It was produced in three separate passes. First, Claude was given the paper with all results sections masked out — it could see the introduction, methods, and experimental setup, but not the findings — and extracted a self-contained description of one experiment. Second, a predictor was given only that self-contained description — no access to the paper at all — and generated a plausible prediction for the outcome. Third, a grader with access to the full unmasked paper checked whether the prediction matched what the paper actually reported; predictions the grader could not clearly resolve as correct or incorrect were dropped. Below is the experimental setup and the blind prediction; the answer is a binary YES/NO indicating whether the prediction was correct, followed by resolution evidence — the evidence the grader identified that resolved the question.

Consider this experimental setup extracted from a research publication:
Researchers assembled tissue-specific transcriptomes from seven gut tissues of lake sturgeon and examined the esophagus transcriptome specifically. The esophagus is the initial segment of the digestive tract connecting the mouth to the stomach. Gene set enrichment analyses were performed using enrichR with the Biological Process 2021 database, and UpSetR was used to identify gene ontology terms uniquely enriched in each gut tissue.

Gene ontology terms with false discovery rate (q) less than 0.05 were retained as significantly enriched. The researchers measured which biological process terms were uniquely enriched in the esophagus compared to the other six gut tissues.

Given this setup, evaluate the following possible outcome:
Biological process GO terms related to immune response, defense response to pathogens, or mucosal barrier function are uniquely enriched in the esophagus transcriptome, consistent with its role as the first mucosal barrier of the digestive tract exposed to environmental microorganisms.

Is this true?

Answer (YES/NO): NO